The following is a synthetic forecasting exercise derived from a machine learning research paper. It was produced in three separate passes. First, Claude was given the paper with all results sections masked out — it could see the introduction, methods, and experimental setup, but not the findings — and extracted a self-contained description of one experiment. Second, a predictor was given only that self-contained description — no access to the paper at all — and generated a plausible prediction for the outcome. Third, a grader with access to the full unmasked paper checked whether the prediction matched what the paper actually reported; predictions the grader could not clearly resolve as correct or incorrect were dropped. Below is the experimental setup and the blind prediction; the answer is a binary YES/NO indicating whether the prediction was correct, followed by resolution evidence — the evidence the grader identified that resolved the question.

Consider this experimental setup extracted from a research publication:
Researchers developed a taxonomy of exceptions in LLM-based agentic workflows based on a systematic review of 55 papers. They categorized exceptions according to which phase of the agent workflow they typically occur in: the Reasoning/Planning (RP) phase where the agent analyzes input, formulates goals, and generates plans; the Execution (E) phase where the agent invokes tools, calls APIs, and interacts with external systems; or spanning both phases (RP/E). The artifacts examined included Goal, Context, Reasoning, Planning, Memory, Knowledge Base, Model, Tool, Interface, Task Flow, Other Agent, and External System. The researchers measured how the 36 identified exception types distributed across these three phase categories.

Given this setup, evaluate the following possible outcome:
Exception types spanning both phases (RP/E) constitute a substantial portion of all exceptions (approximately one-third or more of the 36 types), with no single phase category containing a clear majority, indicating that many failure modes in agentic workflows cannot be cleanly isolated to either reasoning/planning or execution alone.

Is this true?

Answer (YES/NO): NO